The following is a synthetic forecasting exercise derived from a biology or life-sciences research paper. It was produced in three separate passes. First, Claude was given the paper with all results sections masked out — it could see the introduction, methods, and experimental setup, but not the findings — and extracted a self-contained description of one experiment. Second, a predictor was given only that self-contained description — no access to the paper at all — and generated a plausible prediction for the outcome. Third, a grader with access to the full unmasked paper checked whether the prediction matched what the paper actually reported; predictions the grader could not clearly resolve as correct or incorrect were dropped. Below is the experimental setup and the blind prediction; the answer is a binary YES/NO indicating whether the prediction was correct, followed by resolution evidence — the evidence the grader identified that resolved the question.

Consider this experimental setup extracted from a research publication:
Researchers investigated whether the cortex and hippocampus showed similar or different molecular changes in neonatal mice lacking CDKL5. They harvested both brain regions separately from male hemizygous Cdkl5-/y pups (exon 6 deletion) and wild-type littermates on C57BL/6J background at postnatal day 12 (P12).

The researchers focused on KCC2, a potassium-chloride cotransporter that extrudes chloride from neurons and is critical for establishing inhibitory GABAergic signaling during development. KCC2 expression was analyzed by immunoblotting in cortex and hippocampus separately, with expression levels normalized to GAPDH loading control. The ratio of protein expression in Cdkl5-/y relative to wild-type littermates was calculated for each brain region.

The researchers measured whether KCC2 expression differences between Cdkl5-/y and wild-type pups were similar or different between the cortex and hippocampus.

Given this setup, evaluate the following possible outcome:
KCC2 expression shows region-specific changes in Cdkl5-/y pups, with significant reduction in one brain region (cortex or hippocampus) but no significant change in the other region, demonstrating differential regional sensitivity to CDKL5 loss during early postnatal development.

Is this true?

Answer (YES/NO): NO